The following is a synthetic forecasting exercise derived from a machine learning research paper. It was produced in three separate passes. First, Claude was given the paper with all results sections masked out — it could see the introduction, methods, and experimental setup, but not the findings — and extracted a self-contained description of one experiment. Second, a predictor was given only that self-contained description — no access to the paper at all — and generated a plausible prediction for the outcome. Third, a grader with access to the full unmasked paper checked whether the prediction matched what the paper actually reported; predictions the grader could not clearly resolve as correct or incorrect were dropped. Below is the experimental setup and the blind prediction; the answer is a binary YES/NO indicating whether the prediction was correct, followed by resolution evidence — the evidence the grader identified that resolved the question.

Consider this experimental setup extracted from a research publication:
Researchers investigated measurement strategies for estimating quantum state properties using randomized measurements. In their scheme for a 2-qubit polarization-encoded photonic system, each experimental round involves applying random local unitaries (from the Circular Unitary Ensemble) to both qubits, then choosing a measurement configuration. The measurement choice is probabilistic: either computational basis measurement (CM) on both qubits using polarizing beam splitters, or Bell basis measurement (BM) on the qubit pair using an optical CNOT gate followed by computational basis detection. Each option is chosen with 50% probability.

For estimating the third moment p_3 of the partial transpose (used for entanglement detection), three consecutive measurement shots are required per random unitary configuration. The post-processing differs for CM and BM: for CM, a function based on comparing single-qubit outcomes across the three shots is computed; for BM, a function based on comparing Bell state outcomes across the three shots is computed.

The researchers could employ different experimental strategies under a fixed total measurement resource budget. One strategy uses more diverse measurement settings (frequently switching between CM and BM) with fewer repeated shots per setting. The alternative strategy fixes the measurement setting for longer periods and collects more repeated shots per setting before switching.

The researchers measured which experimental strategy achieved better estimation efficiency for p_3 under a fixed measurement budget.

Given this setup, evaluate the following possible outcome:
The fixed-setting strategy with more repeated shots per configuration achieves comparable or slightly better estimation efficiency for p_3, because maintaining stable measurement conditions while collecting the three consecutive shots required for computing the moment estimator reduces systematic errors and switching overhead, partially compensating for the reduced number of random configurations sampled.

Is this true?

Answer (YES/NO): NO